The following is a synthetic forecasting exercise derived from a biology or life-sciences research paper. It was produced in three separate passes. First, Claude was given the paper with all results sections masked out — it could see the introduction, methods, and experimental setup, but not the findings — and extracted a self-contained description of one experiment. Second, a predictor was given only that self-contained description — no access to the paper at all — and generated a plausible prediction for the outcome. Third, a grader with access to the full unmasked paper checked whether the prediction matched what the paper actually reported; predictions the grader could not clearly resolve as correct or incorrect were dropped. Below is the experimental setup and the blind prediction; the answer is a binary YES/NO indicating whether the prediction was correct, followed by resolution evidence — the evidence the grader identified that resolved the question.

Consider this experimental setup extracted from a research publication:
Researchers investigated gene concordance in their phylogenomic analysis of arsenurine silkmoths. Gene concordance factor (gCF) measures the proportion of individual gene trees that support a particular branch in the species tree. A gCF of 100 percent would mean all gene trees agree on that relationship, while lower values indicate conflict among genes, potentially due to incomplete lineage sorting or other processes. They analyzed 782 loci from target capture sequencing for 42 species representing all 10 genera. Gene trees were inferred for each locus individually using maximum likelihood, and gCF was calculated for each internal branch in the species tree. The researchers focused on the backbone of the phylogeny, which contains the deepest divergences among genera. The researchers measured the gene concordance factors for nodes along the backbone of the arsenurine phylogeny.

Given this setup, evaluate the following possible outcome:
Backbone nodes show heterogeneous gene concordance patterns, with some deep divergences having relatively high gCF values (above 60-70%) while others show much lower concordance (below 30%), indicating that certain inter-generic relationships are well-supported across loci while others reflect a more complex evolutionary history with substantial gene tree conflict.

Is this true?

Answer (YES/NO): NO